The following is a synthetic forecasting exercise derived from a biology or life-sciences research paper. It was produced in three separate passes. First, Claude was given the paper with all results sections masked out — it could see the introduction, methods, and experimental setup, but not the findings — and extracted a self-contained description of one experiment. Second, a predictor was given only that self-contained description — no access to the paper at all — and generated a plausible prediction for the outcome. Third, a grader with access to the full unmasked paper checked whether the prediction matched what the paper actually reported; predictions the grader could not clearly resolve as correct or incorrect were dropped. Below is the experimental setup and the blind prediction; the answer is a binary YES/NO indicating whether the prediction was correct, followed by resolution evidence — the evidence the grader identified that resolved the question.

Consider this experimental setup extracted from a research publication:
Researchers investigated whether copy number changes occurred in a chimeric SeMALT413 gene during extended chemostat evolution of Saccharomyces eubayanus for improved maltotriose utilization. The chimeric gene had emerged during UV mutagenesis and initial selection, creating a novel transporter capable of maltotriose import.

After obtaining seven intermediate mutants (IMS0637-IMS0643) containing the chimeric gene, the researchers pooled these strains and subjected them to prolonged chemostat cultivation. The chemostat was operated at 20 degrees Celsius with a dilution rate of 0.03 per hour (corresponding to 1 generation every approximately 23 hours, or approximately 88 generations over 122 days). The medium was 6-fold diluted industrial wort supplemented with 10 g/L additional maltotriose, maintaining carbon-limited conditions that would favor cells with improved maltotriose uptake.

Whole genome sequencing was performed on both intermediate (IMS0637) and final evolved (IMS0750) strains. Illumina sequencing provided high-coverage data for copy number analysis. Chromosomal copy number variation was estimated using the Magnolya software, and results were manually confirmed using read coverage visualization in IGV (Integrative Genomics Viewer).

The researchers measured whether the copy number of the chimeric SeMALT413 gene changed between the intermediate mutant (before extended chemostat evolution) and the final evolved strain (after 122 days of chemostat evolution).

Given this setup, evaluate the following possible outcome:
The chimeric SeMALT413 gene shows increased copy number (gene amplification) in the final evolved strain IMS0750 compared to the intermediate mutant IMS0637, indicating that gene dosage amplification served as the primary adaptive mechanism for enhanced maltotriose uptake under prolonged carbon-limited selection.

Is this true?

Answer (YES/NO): NO